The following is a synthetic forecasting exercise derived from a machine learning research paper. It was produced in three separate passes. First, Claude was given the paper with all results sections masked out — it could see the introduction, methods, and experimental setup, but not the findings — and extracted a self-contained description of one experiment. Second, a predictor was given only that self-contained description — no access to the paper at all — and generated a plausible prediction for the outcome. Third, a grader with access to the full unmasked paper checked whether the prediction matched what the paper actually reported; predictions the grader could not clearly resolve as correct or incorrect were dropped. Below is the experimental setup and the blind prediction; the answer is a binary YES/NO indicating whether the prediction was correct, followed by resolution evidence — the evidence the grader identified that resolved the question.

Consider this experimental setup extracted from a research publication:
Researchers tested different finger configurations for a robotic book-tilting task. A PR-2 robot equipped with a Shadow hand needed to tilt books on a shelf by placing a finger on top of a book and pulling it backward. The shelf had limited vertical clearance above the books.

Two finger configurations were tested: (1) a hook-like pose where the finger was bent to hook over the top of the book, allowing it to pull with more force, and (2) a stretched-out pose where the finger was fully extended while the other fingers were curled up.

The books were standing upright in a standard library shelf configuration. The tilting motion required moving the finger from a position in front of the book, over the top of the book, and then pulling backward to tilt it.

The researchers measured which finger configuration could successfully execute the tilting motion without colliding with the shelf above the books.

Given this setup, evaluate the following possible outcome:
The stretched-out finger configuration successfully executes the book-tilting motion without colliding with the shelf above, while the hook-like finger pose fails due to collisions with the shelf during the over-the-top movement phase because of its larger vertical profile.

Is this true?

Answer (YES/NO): YES